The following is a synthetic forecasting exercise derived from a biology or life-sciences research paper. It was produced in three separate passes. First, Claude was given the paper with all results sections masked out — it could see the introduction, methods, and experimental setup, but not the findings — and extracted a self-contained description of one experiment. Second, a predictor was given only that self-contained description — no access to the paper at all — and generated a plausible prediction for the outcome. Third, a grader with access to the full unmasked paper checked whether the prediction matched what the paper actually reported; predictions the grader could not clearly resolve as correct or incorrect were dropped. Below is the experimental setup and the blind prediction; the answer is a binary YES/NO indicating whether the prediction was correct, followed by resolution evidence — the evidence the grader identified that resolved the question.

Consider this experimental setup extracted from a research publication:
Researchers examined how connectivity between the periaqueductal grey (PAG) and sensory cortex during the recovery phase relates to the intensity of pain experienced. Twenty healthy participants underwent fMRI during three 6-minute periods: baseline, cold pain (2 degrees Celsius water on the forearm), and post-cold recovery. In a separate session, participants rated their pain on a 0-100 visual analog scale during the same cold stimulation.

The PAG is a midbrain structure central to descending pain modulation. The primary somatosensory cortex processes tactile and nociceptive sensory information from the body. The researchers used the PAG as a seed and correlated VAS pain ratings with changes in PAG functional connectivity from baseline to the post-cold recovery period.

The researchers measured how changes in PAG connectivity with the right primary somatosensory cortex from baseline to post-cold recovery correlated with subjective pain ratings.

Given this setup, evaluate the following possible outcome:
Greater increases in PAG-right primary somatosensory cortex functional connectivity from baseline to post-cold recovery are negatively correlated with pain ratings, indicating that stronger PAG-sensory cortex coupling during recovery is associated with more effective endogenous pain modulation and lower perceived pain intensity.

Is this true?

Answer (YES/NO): NO